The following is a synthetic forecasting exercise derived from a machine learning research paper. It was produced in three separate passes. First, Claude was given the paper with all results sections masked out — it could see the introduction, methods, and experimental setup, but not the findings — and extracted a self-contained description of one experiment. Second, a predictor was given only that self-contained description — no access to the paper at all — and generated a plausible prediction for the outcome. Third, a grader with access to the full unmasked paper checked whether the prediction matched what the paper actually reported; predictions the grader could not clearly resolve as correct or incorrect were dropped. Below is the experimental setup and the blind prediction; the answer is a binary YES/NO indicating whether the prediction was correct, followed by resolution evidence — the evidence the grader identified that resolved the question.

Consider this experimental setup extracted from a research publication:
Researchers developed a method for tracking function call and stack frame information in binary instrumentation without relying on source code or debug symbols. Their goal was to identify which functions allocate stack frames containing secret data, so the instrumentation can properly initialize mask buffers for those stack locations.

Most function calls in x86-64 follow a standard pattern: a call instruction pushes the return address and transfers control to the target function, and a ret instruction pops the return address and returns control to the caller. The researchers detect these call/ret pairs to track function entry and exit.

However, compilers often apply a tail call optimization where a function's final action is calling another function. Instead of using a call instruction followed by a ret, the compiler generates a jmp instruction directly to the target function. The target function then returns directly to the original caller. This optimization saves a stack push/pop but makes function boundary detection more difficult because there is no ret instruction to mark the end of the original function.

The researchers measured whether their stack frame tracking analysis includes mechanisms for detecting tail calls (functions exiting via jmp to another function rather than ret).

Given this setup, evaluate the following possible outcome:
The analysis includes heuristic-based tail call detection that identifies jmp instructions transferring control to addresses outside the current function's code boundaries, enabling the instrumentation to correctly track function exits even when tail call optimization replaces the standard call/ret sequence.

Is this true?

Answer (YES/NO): YES